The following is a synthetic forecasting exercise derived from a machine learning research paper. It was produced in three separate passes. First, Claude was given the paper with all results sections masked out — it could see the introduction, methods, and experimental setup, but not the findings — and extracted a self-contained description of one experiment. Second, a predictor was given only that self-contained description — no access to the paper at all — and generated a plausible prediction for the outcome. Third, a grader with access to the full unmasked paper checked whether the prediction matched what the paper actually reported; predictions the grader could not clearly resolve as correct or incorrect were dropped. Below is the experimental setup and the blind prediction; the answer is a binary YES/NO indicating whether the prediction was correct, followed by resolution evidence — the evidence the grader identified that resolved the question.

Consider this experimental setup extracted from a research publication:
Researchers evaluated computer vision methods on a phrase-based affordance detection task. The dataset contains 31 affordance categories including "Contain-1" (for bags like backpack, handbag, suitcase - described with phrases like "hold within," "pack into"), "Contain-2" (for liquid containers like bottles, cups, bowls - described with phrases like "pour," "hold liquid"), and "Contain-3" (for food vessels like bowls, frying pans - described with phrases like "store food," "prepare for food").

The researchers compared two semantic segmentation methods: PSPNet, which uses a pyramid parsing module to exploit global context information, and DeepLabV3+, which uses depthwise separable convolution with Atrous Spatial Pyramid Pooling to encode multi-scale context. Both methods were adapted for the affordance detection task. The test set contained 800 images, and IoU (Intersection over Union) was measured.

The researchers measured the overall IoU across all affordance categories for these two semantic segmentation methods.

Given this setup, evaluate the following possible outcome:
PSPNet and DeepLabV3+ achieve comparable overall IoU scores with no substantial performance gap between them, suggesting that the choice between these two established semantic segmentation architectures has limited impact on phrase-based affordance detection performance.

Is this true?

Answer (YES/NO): NO